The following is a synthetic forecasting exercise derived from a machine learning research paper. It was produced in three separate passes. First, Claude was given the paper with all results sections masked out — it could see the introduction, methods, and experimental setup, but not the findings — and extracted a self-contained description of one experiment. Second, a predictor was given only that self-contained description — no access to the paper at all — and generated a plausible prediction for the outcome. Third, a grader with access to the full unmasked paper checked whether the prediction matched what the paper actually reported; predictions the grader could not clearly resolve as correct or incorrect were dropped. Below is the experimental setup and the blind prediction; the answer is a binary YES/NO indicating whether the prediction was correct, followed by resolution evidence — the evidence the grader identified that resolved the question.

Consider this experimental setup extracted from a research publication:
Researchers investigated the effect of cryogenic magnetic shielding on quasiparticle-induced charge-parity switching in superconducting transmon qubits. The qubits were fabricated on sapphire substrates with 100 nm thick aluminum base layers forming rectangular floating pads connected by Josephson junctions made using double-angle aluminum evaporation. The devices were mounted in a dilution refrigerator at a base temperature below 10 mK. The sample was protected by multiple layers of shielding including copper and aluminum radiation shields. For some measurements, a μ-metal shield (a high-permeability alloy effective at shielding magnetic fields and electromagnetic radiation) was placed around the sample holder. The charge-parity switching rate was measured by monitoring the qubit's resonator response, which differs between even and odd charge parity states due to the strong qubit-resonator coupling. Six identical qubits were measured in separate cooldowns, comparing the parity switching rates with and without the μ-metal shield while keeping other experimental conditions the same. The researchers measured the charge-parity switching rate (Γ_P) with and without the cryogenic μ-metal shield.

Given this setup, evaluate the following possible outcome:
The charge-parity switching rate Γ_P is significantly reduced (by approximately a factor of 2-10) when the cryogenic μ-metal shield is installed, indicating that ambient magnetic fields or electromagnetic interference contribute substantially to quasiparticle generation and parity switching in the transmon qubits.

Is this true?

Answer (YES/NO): YES